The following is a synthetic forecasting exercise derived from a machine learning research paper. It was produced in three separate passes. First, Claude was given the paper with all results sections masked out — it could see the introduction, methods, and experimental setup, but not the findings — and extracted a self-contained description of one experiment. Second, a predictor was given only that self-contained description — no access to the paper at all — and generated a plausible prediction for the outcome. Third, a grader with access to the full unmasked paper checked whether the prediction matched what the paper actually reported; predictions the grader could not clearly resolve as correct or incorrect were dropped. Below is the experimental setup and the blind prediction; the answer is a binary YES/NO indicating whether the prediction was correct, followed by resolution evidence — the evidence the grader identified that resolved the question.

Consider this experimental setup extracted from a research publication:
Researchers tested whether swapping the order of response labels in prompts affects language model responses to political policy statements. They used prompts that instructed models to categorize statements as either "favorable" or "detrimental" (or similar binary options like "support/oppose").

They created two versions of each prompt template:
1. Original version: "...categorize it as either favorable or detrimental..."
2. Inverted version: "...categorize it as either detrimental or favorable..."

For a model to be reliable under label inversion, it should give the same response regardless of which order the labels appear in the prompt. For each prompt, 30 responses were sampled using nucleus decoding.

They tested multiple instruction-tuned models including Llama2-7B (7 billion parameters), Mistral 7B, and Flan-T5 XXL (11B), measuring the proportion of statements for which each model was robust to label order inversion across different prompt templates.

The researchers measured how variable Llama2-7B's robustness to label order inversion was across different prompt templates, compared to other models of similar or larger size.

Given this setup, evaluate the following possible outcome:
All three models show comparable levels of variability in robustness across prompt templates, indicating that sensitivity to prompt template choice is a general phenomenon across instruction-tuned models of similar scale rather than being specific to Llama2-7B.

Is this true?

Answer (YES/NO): NO